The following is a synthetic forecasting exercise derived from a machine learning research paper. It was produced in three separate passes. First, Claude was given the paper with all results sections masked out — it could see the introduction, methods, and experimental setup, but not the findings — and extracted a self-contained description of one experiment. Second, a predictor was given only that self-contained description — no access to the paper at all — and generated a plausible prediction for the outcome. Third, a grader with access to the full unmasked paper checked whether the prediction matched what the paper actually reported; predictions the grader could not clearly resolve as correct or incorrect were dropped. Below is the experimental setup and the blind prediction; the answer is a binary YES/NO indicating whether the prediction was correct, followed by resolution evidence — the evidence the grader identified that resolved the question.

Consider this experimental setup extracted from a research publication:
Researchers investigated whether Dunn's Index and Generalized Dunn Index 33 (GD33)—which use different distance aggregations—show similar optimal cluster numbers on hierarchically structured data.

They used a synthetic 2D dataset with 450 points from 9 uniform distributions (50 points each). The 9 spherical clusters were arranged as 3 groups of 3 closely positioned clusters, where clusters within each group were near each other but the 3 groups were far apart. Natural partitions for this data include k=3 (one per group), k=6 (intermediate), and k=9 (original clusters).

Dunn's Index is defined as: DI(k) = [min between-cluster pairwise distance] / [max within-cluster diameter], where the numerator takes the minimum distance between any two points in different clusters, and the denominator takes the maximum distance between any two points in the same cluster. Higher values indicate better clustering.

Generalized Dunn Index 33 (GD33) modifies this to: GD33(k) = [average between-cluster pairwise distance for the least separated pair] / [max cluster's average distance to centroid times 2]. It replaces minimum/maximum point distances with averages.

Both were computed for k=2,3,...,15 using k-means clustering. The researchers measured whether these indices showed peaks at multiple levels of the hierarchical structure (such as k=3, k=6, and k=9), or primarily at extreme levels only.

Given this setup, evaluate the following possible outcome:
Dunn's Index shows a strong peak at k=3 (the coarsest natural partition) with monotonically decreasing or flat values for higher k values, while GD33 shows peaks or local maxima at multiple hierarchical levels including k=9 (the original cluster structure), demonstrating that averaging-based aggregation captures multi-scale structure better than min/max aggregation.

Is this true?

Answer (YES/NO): NO